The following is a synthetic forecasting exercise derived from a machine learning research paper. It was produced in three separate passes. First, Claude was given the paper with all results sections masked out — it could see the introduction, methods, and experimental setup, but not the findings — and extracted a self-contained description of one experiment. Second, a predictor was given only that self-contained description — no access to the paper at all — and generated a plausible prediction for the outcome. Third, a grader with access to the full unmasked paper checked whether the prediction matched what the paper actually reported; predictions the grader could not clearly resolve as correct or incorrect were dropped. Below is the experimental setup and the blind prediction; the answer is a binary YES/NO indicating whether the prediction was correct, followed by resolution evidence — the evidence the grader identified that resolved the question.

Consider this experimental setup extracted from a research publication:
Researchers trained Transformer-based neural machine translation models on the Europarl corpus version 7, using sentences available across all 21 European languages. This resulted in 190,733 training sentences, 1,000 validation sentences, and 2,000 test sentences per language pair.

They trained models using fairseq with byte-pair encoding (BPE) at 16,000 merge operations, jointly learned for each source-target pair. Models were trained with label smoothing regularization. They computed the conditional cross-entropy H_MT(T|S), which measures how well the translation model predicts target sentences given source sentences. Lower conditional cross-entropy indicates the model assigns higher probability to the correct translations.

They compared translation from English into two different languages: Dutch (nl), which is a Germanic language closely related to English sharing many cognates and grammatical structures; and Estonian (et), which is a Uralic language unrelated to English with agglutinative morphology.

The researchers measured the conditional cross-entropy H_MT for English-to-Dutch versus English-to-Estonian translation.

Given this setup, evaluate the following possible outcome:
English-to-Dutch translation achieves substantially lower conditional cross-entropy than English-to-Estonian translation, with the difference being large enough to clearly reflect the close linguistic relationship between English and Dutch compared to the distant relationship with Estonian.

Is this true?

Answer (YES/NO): NO